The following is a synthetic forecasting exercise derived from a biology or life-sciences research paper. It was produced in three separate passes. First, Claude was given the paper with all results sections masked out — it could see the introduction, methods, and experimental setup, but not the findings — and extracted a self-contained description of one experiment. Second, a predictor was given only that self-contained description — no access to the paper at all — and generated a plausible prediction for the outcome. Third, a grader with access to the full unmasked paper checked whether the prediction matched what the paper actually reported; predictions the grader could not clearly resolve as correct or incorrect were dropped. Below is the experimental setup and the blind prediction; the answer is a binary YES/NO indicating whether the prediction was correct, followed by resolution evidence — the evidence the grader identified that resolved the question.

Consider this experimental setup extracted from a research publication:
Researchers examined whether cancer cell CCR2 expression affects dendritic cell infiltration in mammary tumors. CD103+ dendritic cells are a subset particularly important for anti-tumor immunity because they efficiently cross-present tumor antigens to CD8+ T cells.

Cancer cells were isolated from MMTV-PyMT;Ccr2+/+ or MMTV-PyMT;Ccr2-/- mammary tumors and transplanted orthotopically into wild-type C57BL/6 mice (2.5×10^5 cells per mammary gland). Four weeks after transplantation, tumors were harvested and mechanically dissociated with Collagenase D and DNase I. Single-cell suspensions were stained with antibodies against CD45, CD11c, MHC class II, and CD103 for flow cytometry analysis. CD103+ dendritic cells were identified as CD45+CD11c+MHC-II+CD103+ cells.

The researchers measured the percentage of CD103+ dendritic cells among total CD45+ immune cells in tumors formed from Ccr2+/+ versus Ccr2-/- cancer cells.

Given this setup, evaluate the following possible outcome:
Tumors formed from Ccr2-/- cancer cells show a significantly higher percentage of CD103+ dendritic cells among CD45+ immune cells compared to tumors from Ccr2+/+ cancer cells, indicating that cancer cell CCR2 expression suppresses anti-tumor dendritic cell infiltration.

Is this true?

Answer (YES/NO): YES